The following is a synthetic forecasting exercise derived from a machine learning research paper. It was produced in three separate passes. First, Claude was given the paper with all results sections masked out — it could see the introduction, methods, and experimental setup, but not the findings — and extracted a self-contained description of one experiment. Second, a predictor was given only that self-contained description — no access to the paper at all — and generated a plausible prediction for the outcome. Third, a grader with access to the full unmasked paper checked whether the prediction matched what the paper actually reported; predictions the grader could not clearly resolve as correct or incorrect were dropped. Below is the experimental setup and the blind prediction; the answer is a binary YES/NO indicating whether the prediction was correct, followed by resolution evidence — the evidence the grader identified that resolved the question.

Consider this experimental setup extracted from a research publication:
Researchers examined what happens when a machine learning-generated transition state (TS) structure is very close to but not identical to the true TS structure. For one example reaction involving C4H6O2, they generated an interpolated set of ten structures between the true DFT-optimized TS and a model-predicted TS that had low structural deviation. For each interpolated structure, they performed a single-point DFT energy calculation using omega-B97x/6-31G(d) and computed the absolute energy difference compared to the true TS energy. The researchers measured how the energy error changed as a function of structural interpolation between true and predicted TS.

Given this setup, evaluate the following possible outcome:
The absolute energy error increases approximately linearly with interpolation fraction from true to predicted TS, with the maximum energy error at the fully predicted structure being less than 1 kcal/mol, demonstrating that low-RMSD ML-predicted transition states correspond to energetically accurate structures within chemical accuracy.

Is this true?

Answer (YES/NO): NO